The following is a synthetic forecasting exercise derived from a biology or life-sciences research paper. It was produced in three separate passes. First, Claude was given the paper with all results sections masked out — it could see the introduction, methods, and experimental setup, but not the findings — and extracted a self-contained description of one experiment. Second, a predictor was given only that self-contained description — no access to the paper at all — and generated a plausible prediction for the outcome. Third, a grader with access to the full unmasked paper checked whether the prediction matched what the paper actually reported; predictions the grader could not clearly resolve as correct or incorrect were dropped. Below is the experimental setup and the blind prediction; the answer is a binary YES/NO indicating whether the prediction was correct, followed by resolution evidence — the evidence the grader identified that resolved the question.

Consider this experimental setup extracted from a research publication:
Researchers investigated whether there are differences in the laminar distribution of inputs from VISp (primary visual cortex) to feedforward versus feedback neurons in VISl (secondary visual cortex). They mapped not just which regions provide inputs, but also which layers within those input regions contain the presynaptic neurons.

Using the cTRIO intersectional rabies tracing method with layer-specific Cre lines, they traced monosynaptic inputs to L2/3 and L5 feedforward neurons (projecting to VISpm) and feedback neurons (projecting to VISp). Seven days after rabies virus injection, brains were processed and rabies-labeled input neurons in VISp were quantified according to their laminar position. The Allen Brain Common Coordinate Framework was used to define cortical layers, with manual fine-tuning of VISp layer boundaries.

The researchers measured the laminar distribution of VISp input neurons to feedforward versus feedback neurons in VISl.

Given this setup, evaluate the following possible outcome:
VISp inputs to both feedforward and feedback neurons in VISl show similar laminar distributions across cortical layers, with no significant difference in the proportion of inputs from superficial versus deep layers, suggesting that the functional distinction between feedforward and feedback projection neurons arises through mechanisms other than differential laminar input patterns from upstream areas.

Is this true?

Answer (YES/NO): YES